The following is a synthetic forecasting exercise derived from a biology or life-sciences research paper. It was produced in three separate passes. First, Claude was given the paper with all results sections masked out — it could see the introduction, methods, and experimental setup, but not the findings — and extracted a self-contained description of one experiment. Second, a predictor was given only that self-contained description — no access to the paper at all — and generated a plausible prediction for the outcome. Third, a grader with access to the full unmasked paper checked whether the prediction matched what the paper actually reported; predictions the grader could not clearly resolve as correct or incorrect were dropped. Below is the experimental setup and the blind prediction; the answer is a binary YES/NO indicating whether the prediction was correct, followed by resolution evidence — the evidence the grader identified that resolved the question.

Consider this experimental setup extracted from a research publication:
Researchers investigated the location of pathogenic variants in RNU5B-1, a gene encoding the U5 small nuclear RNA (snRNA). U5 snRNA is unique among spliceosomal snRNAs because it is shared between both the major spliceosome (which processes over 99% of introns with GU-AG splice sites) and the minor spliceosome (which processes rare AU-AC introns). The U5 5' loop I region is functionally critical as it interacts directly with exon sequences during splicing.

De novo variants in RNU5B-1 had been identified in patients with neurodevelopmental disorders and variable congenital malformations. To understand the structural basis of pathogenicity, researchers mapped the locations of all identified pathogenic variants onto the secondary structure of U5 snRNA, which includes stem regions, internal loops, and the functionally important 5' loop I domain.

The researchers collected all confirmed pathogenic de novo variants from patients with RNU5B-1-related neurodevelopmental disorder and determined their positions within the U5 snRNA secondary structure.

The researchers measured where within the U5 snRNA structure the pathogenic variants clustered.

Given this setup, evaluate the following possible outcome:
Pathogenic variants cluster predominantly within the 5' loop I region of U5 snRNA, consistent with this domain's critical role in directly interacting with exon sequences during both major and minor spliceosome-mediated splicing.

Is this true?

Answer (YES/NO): YES